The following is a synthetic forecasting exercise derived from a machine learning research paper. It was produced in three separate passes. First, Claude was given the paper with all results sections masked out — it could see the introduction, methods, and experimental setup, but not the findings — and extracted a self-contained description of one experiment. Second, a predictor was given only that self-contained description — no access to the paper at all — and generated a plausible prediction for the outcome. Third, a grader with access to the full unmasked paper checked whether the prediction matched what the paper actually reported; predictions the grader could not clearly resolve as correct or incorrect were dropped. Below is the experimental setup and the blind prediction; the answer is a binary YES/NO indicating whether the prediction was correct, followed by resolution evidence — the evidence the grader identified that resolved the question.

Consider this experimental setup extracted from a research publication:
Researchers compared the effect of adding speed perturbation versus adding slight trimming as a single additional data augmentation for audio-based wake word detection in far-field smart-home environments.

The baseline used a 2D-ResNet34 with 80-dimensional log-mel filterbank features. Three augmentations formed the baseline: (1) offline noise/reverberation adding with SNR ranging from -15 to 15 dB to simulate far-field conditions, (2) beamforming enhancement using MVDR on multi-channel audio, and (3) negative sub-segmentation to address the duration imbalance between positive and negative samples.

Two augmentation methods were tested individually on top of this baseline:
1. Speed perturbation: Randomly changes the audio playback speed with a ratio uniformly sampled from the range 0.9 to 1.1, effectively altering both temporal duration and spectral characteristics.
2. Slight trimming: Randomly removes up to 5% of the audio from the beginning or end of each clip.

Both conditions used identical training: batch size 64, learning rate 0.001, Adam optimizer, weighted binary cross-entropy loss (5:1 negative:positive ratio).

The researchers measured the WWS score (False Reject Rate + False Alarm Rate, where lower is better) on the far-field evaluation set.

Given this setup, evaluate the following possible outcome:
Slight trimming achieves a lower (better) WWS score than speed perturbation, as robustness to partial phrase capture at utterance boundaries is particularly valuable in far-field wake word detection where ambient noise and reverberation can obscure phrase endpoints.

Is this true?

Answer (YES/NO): NO